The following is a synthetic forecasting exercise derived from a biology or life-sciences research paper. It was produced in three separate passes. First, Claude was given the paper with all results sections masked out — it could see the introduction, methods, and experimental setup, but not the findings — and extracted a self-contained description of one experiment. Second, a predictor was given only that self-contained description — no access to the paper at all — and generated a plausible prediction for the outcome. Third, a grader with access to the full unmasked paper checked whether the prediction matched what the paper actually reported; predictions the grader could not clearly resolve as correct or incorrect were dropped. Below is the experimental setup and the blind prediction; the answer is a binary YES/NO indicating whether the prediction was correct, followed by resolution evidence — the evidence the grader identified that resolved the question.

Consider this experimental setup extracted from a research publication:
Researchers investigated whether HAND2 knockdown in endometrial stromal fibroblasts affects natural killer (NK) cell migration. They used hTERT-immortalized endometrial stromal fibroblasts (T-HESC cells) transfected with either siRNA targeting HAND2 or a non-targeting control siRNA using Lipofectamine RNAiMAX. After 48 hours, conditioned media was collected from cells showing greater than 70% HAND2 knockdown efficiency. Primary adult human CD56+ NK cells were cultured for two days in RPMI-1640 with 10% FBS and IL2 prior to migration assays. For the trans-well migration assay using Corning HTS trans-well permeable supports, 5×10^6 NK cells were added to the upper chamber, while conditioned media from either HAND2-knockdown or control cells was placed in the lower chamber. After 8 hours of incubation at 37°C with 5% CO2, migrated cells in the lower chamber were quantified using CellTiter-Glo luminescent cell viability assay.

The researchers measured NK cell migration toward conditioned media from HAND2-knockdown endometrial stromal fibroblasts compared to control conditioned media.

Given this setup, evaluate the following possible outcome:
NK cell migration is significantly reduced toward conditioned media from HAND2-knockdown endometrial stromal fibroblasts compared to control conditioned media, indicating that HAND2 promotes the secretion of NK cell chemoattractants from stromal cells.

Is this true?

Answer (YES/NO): NO